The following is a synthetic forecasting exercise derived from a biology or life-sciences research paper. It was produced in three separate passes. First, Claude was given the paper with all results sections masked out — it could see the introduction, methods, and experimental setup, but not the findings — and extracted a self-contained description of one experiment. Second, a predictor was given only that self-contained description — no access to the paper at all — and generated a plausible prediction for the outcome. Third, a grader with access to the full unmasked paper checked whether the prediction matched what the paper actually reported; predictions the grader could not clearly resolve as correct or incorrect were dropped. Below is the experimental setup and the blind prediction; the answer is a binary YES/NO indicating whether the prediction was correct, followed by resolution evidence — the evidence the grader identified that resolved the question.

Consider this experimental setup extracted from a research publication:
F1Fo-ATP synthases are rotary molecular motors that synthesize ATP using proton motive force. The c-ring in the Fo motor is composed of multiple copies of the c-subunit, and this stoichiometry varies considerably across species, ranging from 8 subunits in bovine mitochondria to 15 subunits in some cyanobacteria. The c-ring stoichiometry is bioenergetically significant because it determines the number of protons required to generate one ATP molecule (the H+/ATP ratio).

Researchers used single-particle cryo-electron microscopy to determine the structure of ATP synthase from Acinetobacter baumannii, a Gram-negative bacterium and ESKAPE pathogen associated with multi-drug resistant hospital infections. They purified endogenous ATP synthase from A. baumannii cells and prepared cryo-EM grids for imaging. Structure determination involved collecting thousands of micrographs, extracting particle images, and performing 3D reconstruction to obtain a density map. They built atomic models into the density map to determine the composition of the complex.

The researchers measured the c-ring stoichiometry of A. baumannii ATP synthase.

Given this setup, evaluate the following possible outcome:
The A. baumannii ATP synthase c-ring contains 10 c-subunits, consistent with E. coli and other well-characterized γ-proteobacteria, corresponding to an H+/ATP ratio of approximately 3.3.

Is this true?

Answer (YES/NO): YES